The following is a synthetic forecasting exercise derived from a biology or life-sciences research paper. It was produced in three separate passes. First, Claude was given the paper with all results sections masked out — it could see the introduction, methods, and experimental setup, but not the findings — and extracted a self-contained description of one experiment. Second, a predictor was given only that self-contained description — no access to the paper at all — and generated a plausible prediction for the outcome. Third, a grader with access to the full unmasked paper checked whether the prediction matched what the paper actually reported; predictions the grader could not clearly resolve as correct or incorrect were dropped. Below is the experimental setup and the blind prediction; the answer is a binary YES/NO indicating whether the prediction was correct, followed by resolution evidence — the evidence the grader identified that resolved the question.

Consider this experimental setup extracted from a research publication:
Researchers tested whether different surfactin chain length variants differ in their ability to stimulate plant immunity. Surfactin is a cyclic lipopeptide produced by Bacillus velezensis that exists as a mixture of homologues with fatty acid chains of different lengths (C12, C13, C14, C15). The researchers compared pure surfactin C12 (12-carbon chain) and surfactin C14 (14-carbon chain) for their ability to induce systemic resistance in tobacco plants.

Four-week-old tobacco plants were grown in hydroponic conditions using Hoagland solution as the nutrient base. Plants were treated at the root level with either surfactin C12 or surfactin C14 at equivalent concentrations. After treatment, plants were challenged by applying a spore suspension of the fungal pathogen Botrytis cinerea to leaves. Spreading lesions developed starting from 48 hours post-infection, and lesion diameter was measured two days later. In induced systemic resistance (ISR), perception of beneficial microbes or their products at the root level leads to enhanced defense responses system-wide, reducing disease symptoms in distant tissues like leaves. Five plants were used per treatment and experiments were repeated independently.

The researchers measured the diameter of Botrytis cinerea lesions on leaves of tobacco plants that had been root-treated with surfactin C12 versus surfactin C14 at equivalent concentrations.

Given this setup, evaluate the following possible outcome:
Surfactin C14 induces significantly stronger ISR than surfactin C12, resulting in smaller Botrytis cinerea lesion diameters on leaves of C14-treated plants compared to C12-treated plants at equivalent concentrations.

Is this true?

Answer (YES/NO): YES